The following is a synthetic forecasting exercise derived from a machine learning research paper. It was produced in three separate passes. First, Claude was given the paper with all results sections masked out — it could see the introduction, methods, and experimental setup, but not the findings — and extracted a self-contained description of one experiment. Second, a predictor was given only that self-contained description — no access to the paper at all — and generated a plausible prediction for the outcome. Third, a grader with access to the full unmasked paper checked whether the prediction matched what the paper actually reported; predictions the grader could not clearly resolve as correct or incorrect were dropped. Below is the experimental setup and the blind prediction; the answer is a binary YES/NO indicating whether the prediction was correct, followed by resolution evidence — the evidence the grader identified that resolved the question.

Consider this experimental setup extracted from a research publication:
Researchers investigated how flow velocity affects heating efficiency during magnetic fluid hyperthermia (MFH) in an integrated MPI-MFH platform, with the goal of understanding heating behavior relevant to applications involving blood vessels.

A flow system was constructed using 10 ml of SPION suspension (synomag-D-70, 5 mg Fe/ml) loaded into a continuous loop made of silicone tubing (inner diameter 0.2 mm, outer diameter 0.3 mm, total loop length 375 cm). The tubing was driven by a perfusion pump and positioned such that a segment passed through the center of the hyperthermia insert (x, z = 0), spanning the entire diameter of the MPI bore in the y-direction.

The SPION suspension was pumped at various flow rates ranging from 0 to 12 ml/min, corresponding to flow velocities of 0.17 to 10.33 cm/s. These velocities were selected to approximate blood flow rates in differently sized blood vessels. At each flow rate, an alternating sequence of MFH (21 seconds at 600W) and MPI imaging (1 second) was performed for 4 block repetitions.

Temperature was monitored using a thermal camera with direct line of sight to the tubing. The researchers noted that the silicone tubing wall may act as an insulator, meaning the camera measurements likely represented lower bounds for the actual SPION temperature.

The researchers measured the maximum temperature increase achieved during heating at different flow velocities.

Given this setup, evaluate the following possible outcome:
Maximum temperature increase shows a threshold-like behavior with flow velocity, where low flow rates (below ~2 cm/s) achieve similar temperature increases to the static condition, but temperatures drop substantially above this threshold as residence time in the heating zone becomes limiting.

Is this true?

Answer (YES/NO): NO